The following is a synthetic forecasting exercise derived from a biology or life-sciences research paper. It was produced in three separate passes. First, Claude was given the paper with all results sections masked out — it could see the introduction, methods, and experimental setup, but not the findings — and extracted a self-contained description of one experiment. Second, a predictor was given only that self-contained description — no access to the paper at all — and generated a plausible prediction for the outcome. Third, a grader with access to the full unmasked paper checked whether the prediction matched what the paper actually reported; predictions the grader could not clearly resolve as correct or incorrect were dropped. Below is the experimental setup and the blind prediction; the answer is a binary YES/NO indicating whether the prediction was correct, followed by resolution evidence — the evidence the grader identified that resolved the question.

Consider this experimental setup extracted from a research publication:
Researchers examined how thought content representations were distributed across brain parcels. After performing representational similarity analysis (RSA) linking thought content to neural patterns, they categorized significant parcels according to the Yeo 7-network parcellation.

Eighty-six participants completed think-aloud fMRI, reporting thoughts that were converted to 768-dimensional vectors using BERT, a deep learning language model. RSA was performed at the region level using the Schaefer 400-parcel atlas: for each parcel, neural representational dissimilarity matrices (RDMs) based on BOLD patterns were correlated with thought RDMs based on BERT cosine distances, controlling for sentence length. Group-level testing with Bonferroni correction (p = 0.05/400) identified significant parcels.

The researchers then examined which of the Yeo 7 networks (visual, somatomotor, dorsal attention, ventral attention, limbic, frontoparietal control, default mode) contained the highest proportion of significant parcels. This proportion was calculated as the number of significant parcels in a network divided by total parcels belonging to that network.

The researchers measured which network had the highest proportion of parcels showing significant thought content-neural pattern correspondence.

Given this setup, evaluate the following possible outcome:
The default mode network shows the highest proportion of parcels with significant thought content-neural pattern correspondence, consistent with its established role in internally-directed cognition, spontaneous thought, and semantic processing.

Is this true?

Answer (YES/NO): YES